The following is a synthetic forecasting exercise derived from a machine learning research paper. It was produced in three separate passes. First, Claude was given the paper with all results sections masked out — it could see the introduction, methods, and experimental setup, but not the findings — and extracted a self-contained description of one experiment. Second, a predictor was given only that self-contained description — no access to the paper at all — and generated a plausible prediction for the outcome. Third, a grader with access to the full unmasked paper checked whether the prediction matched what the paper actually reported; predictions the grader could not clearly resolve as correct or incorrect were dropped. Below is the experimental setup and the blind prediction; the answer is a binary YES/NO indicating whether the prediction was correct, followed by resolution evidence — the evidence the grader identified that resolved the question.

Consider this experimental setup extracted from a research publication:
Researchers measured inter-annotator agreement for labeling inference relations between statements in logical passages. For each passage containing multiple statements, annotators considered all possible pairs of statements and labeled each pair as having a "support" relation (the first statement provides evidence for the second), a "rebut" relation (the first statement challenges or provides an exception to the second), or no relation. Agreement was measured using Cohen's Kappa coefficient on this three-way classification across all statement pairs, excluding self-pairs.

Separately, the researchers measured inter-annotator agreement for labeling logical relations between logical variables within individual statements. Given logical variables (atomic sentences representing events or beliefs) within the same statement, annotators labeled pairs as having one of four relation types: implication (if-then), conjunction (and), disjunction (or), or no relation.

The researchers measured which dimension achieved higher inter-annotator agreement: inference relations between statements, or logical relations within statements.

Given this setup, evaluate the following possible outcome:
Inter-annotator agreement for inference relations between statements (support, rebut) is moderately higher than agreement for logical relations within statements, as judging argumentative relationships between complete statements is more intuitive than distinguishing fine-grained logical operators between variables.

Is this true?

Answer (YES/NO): NO